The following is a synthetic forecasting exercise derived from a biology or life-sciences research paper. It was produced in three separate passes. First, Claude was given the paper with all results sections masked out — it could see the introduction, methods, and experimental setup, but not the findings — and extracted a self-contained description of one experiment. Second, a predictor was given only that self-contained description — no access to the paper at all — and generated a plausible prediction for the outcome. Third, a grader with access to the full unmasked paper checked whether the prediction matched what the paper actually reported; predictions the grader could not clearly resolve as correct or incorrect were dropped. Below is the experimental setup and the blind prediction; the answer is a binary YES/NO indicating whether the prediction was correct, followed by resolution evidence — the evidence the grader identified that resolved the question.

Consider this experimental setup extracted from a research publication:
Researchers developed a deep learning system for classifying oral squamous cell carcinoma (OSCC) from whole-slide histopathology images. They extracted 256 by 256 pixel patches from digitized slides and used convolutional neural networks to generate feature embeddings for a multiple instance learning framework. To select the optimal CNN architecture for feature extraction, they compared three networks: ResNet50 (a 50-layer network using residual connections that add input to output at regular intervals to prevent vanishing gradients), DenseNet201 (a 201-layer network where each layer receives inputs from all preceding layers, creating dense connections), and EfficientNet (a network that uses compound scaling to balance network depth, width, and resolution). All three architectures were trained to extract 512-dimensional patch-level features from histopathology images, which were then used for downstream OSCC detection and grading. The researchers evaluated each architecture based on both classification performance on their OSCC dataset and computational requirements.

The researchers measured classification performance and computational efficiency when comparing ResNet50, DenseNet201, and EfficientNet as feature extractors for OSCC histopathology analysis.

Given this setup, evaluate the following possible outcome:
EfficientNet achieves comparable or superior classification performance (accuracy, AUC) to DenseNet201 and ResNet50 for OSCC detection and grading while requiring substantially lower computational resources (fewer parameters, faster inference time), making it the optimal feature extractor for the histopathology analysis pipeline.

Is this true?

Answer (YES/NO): NO